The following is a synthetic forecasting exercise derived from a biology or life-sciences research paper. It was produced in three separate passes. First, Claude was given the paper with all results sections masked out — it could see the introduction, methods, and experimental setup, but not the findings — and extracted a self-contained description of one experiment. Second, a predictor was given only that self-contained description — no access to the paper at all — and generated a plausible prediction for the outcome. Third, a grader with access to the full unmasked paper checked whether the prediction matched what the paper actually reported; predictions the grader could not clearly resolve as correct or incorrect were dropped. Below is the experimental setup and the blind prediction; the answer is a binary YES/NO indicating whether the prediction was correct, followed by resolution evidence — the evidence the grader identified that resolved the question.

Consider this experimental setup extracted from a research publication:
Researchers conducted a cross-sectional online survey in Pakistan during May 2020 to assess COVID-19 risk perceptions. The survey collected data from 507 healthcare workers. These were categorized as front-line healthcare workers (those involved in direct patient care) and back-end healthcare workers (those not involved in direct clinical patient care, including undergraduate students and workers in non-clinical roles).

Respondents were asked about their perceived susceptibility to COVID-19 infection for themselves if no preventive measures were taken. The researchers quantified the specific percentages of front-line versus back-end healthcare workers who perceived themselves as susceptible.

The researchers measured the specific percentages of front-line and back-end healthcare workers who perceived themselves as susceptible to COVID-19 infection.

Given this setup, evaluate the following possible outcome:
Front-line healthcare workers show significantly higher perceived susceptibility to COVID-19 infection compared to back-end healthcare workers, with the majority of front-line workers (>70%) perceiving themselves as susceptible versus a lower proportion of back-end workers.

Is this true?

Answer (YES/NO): YES